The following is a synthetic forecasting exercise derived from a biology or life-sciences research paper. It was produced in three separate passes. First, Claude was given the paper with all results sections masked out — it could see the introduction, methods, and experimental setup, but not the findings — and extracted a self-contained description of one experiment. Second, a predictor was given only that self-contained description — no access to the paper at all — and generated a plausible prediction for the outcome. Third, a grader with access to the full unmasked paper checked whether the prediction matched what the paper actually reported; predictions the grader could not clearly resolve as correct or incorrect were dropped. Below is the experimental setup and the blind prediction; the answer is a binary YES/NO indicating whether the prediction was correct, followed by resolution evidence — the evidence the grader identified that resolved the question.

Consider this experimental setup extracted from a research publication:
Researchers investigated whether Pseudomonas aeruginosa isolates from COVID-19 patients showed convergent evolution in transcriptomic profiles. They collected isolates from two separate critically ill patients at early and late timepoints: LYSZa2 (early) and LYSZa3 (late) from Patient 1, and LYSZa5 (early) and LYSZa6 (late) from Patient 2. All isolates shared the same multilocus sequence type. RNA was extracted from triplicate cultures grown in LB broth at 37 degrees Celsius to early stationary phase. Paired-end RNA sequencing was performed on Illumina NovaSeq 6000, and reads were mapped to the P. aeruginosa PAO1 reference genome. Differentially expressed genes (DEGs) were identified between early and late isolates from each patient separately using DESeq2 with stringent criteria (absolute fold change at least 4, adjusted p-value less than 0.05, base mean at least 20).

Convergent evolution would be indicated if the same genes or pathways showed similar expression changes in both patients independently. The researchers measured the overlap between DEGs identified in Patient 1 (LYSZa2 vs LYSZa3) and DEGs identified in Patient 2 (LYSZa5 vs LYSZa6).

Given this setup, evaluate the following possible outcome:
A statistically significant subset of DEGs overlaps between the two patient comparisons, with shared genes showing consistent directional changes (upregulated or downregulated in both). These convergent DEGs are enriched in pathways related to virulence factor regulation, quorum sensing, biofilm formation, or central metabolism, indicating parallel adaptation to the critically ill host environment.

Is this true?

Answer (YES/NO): YES